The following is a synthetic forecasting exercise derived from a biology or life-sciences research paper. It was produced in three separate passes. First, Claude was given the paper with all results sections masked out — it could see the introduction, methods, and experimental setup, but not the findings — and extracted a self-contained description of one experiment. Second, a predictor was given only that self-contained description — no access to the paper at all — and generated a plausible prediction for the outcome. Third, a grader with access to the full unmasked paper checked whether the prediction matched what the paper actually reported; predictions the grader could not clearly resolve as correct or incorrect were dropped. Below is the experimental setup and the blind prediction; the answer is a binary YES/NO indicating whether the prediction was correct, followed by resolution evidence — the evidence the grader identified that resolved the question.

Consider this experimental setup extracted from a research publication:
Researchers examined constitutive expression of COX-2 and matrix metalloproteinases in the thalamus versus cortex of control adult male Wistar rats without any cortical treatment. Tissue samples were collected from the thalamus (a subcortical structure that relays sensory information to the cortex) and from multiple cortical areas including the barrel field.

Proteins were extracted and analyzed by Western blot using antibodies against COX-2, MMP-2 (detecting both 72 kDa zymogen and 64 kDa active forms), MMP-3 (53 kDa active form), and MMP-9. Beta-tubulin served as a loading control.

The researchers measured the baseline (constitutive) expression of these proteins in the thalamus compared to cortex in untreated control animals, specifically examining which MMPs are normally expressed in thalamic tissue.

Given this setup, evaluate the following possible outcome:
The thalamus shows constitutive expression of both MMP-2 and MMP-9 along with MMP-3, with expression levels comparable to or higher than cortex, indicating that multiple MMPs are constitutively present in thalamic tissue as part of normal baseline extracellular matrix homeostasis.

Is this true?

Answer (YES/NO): NO